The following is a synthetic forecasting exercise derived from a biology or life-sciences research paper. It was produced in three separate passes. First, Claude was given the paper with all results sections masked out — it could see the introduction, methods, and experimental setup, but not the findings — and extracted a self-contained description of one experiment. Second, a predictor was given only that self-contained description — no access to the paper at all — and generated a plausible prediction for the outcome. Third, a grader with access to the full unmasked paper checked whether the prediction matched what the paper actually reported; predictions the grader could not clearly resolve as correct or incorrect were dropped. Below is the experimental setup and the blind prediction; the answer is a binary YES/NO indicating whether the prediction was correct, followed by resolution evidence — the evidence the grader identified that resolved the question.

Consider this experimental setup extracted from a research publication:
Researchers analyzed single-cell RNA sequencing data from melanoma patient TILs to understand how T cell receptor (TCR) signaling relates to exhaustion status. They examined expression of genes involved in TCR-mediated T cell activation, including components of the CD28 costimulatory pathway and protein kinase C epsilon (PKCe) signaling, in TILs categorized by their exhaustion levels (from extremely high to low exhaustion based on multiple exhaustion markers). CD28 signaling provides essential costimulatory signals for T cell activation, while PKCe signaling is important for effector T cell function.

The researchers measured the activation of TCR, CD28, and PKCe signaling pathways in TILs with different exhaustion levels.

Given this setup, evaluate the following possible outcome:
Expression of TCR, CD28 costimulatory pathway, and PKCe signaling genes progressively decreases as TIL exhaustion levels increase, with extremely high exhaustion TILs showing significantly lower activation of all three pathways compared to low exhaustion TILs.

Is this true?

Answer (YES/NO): YES